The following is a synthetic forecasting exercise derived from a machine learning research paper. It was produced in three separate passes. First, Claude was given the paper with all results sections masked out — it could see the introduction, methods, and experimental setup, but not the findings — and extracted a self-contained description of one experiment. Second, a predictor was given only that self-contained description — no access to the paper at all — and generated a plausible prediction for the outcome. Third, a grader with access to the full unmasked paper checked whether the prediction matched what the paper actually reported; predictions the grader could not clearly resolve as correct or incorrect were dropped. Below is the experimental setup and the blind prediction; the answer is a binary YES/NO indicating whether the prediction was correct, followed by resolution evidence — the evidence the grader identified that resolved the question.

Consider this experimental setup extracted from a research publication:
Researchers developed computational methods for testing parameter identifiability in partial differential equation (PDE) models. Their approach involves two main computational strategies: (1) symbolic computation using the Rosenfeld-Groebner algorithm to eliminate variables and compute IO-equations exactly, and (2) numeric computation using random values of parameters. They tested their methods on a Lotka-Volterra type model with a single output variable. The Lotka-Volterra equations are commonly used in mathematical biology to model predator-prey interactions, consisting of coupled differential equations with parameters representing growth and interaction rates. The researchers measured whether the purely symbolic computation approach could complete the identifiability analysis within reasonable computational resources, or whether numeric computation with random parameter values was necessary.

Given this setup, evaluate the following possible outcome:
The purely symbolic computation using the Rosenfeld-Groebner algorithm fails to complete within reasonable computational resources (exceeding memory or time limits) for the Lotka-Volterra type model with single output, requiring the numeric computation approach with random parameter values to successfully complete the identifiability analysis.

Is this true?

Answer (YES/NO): YES